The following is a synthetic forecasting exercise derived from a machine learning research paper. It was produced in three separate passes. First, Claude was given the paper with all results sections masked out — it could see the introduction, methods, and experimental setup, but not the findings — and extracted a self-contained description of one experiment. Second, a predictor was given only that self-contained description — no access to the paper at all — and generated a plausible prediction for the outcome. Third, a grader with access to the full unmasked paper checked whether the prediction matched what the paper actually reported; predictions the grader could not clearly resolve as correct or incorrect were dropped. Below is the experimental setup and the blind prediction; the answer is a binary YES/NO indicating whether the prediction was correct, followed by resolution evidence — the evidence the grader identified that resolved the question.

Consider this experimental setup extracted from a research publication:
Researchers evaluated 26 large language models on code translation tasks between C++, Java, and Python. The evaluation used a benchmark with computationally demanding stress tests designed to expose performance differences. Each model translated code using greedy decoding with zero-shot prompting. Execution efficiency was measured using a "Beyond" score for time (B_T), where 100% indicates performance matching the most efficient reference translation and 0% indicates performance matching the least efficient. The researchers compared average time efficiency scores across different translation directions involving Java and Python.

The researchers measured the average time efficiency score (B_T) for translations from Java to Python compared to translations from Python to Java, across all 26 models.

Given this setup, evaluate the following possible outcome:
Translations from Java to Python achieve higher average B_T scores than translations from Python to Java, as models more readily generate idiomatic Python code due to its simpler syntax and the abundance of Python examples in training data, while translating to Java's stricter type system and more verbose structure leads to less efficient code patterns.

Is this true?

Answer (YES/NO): YES